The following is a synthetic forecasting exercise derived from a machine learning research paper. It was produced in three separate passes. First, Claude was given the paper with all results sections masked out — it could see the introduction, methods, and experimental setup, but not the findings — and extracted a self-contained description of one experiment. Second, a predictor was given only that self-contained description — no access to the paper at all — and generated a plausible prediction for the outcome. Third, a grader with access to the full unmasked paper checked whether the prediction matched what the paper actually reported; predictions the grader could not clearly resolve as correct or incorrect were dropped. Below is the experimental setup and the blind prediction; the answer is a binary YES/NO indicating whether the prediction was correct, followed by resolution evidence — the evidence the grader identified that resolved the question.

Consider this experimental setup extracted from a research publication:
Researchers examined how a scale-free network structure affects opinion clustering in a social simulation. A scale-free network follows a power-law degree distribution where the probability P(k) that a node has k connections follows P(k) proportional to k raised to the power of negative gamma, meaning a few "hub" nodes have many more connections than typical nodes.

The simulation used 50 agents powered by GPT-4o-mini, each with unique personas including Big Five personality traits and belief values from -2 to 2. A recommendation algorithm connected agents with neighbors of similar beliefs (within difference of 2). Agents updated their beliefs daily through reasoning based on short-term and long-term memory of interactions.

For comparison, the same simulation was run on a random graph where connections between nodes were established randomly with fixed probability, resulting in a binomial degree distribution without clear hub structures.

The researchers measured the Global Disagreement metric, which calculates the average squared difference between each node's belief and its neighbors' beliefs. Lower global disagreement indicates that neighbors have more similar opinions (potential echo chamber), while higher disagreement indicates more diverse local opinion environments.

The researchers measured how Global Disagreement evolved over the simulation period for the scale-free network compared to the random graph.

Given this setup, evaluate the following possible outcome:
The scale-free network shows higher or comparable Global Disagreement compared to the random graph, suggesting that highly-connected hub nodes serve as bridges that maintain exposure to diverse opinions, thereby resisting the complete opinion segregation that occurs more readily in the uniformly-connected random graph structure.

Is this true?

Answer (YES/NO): NO